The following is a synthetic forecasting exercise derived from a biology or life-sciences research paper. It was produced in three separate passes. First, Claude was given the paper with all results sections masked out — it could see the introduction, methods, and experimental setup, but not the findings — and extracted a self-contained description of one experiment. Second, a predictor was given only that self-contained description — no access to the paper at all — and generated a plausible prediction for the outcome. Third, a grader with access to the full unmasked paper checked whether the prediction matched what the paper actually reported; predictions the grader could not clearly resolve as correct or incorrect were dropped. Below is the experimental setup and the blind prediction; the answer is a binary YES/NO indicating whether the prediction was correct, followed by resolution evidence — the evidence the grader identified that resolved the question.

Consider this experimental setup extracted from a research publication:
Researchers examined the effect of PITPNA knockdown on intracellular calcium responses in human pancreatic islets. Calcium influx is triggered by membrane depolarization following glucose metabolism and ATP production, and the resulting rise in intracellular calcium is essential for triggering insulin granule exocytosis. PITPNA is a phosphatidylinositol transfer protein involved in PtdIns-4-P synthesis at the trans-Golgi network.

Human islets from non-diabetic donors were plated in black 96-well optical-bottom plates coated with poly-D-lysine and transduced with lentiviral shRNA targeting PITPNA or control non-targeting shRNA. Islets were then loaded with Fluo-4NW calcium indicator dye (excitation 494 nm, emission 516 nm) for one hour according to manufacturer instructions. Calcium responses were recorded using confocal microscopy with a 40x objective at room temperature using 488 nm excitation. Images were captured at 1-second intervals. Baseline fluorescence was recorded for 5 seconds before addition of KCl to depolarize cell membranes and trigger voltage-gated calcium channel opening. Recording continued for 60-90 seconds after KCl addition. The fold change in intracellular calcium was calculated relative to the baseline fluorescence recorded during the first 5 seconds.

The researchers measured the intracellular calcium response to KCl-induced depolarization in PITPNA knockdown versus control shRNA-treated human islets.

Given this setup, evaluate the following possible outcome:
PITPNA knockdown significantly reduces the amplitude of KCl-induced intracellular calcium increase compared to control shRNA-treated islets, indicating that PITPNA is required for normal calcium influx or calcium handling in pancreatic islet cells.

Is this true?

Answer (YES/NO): YES